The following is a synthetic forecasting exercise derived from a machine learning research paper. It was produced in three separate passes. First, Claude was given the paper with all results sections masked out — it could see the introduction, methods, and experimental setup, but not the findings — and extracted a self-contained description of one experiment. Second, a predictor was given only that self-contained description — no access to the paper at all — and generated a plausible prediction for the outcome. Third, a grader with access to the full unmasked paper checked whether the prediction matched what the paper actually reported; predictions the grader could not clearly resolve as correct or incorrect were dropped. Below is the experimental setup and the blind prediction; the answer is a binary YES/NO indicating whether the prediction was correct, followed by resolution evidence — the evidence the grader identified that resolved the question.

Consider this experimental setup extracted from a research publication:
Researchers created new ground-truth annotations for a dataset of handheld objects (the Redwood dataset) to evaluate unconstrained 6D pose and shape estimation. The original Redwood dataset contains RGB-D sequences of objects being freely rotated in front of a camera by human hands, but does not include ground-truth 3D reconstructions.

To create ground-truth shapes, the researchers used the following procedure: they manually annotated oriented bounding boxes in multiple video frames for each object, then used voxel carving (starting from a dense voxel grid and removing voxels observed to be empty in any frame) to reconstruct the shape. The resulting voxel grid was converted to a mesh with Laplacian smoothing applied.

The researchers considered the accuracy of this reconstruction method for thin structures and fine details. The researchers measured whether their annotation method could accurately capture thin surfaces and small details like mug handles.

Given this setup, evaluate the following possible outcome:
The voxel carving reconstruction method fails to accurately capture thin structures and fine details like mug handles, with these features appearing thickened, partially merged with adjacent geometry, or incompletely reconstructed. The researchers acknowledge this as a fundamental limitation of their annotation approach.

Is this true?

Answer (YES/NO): NO